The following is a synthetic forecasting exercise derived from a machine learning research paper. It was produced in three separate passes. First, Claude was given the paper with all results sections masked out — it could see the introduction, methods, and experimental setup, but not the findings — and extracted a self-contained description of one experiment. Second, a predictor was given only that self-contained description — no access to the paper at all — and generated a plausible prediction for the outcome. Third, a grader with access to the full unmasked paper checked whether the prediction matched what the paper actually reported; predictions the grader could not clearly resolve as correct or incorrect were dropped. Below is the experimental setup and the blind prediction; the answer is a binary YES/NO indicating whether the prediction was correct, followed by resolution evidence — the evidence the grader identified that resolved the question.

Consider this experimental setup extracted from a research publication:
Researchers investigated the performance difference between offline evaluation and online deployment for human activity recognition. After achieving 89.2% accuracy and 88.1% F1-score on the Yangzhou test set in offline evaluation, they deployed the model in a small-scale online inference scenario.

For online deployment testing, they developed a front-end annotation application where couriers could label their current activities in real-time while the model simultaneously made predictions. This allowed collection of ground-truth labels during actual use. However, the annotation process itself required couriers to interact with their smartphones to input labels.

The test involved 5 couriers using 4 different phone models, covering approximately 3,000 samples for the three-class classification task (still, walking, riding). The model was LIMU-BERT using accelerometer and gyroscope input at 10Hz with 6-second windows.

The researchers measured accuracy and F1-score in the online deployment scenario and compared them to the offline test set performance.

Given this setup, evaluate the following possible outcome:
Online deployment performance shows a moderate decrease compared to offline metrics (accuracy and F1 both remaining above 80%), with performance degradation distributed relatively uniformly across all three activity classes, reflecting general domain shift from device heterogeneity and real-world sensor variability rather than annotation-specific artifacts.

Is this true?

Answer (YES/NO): NO